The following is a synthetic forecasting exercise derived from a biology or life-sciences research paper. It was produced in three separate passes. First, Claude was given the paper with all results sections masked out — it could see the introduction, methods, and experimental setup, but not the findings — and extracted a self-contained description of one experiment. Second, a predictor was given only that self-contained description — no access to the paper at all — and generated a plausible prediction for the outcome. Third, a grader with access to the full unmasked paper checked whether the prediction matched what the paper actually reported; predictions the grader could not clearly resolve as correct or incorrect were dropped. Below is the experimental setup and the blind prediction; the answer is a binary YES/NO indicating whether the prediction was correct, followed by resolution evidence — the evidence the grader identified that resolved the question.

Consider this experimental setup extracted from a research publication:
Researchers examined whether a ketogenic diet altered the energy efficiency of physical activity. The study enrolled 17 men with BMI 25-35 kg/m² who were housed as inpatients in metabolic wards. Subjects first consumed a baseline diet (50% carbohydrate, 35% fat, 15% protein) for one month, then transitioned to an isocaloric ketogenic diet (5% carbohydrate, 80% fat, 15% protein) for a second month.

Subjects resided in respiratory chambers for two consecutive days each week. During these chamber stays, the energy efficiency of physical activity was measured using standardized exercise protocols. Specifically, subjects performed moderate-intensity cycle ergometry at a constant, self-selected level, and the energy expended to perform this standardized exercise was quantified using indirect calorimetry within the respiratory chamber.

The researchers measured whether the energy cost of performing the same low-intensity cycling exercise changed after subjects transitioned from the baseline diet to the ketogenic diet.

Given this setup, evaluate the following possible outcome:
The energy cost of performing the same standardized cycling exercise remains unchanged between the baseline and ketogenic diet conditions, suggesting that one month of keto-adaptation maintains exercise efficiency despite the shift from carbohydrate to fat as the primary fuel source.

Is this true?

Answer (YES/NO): YES